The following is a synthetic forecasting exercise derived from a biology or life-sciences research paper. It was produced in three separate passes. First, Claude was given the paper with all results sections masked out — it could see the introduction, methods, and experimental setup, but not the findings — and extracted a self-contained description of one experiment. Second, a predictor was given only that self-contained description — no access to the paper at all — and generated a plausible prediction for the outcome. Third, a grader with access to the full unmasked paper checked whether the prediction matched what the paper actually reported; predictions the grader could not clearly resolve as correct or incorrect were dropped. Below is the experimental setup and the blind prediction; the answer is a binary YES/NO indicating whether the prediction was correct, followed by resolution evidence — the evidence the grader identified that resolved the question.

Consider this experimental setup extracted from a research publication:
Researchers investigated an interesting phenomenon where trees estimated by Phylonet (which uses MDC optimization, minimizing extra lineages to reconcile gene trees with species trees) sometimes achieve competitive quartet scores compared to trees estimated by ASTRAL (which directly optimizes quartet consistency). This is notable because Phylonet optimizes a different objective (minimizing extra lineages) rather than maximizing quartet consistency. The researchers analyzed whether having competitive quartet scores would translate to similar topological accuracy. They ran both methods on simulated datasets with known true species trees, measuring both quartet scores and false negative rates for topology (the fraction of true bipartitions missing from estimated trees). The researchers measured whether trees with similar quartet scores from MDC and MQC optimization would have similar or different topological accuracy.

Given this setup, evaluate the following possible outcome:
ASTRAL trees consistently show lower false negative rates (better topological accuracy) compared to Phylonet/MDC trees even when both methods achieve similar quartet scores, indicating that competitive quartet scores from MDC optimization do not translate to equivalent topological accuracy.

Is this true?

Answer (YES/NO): YES